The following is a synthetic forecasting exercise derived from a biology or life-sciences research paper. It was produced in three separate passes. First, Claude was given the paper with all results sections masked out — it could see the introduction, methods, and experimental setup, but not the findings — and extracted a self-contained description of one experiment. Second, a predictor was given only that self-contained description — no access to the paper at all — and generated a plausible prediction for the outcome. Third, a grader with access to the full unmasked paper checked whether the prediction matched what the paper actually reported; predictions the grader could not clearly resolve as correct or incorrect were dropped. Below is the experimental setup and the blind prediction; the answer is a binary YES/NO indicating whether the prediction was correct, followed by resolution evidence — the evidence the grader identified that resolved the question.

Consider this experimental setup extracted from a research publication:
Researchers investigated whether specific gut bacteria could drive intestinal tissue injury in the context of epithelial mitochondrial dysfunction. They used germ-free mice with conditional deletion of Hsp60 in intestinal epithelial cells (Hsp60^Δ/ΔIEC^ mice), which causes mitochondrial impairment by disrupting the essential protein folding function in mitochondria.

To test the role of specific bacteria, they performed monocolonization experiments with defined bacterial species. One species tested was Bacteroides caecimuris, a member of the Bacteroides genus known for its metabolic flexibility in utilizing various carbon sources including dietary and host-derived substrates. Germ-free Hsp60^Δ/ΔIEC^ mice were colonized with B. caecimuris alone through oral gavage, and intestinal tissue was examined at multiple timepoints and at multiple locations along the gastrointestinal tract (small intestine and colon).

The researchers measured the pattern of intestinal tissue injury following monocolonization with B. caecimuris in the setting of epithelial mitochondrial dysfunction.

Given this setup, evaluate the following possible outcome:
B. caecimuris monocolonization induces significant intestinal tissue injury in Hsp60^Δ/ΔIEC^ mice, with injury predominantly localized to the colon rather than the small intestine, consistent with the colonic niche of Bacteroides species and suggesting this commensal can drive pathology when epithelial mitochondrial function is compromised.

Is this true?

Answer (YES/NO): YES